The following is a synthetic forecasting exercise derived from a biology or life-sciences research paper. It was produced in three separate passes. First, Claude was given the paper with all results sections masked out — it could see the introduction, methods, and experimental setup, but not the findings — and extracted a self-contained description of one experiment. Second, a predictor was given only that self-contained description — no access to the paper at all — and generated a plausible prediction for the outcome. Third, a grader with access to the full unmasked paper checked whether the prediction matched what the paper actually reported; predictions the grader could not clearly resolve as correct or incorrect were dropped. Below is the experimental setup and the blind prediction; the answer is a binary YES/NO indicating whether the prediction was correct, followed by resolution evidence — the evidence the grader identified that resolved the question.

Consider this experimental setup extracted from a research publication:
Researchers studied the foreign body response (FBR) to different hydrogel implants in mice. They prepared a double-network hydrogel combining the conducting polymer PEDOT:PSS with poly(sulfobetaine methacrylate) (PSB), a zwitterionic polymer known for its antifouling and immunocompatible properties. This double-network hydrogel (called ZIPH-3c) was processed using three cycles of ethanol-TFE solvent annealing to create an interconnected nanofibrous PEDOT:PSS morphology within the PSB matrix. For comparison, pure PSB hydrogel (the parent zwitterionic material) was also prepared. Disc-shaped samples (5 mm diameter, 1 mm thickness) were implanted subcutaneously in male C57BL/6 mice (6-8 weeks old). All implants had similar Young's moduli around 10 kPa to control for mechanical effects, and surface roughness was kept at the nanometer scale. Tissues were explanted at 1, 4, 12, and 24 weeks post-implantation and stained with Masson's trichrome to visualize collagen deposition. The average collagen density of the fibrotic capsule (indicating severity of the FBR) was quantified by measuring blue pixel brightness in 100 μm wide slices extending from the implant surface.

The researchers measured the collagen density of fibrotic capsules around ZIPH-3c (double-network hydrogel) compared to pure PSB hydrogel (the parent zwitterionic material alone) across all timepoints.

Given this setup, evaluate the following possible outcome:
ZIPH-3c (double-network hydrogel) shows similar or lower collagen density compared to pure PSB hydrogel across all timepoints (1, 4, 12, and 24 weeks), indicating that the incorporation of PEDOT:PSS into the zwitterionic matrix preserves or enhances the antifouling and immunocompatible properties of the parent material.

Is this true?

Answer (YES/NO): NO